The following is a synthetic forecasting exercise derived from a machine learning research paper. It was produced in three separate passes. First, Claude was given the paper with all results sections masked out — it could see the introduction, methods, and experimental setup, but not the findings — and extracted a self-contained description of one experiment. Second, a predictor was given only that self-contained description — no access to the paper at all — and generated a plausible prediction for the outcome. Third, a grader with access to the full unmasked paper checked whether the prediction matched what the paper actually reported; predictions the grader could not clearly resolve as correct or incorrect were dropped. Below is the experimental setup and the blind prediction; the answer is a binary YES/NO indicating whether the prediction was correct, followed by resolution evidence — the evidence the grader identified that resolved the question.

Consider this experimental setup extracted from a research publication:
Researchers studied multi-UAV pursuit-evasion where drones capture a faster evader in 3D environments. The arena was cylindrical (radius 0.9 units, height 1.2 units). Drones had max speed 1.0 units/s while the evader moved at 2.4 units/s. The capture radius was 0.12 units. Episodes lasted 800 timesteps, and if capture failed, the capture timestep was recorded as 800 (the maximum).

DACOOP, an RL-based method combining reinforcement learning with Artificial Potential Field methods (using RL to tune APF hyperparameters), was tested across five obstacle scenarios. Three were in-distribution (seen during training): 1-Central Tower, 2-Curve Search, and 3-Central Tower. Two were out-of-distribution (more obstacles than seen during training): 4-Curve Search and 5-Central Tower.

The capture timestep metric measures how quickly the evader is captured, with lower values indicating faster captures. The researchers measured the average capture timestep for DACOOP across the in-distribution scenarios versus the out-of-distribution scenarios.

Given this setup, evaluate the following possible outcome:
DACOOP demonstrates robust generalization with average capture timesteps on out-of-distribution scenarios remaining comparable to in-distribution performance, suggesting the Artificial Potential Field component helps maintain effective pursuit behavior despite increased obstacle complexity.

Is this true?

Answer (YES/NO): NO